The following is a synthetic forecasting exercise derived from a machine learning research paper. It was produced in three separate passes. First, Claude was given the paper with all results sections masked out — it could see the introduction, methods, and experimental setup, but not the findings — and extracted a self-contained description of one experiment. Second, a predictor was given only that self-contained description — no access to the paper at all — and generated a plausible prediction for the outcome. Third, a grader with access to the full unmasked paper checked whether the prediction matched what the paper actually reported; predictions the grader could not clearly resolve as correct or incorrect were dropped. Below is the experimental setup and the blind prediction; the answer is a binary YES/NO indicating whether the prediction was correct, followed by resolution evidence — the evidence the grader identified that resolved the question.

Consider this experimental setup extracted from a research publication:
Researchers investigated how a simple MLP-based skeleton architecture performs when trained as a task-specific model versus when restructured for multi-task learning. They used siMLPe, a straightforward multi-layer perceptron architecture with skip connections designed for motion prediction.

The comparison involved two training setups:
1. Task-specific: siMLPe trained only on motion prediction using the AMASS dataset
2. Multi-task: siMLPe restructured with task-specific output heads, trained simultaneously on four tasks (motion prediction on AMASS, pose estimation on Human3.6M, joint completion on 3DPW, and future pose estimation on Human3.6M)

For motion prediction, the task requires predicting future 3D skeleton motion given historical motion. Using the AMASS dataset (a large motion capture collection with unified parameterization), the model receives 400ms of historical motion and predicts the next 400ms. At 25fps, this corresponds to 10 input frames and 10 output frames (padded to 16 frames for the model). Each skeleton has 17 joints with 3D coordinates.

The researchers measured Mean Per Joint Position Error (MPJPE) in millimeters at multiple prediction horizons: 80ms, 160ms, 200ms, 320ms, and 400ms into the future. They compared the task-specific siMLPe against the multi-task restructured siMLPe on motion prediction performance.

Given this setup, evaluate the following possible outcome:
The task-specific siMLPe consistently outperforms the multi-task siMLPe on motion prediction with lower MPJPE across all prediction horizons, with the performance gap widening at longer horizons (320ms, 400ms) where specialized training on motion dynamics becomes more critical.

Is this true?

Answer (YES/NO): YES